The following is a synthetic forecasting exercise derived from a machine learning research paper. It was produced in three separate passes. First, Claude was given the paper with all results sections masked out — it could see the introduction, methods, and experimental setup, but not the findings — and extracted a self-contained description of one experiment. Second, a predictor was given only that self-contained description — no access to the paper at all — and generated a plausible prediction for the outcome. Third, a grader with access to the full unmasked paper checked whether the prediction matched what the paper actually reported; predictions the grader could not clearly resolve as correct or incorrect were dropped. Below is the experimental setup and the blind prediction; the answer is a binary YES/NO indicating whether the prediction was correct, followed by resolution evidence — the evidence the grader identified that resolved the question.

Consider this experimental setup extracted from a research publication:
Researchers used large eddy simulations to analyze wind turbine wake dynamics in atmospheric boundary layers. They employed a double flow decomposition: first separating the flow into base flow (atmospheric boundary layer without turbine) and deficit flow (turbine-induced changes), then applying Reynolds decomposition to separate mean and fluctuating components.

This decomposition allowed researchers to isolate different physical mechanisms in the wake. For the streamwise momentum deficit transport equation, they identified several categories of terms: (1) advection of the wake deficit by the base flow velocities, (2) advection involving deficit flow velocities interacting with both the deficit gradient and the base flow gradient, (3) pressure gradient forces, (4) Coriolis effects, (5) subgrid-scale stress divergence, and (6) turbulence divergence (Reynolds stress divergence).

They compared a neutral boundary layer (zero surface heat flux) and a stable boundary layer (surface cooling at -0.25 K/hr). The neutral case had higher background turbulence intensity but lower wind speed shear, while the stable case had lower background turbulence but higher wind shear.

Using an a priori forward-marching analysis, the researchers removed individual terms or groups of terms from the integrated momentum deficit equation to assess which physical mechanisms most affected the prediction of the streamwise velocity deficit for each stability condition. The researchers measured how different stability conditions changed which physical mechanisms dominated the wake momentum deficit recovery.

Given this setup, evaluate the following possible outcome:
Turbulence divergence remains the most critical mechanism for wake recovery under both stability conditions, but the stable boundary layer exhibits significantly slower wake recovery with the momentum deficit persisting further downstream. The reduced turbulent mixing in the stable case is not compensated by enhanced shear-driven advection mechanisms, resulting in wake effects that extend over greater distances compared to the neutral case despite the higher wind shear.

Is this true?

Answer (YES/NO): YES